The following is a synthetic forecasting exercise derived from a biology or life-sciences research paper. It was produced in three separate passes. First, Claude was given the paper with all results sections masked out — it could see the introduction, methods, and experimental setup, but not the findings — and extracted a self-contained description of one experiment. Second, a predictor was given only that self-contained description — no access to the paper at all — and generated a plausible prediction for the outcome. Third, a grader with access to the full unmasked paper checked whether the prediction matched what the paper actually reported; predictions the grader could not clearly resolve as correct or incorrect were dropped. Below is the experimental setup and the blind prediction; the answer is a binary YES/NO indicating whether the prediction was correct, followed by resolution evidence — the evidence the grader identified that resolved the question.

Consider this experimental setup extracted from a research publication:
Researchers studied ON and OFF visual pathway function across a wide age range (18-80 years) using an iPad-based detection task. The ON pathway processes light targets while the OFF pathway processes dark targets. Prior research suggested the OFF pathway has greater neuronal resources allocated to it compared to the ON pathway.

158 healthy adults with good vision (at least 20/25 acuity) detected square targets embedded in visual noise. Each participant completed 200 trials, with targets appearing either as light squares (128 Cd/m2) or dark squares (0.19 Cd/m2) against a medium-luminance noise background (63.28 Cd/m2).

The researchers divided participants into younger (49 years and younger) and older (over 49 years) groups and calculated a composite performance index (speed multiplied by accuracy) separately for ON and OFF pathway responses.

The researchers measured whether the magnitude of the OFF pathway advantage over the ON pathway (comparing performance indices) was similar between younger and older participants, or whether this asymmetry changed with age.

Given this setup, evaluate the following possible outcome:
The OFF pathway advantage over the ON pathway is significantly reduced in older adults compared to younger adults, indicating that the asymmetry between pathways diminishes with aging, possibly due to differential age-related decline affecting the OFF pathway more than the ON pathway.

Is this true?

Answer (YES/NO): NO